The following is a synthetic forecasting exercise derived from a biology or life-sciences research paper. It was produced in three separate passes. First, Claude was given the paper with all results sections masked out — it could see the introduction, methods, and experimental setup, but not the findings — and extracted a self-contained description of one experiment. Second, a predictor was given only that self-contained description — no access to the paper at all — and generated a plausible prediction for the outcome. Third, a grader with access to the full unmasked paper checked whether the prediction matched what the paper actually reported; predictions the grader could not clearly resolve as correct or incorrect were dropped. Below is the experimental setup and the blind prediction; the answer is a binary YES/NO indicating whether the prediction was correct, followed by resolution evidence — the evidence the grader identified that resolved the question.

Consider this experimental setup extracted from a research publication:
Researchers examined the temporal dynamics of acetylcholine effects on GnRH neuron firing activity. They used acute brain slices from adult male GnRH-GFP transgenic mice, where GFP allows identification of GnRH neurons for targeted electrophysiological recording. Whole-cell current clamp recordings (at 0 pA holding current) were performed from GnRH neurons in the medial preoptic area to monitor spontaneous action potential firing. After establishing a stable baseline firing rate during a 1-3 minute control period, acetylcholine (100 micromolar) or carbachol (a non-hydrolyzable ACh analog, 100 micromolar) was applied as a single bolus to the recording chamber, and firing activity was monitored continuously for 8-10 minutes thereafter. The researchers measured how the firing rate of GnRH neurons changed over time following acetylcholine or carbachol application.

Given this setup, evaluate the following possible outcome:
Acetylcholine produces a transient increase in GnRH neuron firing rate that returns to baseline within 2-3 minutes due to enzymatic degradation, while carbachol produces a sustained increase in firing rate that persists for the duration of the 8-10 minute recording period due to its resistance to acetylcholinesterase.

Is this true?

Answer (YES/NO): NO